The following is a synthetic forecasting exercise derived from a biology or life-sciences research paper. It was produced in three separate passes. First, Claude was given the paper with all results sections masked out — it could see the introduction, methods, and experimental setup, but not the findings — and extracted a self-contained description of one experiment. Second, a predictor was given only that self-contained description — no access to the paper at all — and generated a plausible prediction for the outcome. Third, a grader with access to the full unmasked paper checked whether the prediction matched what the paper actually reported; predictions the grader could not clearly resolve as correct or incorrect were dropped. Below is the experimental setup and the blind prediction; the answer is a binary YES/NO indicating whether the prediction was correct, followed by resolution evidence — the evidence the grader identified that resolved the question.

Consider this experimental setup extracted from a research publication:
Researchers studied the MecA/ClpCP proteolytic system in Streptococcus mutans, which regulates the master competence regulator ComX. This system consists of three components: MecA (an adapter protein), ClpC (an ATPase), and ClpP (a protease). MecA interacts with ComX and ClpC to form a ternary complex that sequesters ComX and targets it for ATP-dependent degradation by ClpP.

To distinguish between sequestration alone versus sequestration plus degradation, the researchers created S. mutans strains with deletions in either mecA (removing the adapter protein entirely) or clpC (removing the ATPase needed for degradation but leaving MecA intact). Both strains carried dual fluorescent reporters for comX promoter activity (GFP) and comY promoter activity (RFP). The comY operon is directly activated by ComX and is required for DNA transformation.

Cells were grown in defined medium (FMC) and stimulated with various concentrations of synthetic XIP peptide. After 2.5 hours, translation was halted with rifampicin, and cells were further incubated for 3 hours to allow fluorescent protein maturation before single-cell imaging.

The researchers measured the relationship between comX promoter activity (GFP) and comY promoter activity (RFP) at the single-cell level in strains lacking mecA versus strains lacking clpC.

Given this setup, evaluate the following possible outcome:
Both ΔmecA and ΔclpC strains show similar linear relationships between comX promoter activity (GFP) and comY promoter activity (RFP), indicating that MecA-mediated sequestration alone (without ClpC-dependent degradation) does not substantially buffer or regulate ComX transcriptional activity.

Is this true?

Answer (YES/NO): NO